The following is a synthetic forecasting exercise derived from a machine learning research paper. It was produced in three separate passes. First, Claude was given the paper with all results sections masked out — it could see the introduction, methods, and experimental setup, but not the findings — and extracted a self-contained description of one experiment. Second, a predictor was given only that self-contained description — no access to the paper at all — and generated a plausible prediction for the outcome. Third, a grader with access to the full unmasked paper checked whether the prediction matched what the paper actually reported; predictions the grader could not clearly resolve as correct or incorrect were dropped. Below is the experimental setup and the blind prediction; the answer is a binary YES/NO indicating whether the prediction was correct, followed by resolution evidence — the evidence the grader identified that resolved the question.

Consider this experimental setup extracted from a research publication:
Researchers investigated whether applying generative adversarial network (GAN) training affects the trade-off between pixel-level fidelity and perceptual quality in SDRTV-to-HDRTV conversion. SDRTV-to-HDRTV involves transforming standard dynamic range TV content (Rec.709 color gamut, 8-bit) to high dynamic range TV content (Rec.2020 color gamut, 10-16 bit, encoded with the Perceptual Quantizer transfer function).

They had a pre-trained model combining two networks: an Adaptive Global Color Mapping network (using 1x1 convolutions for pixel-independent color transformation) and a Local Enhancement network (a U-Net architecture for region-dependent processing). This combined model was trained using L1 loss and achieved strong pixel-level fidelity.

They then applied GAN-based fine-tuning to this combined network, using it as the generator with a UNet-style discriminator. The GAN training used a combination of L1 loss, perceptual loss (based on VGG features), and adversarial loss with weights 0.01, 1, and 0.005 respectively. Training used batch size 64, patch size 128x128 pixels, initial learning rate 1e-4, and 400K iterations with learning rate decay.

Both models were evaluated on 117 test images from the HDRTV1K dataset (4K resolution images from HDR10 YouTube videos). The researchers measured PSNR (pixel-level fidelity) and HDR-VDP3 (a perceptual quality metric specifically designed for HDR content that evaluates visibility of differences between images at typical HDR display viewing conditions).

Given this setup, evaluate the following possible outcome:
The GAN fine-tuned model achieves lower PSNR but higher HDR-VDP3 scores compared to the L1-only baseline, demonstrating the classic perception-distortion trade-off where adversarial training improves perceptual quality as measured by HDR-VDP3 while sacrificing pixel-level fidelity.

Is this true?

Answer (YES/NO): YES